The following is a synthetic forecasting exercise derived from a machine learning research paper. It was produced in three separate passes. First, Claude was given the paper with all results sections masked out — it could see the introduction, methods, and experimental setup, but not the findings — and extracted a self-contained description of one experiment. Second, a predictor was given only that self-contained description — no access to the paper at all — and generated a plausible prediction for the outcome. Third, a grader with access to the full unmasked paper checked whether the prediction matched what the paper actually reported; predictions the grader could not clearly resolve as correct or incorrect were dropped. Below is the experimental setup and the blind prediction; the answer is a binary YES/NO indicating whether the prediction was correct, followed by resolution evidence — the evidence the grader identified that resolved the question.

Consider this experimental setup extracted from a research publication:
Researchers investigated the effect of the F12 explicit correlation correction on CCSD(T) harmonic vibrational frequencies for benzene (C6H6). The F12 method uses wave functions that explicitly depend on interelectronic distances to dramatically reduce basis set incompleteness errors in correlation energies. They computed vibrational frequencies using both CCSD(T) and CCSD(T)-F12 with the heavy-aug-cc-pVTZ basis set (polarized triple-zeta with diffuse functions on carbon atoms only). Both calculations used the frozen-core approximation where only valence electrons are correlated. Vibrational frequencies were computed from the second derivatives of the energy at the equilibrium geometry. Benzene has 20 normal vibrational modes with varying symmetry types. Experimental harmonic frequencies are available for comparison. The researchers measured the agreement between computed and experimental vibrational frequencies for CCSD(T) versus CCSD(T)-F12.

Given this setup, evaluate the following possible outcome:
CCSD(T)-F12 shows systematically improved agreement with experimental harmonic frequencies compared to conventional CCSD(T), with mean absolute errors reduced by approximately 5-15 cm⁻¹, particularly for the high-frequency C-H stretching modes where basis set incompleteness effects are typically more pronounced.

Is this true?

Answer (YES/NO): NO